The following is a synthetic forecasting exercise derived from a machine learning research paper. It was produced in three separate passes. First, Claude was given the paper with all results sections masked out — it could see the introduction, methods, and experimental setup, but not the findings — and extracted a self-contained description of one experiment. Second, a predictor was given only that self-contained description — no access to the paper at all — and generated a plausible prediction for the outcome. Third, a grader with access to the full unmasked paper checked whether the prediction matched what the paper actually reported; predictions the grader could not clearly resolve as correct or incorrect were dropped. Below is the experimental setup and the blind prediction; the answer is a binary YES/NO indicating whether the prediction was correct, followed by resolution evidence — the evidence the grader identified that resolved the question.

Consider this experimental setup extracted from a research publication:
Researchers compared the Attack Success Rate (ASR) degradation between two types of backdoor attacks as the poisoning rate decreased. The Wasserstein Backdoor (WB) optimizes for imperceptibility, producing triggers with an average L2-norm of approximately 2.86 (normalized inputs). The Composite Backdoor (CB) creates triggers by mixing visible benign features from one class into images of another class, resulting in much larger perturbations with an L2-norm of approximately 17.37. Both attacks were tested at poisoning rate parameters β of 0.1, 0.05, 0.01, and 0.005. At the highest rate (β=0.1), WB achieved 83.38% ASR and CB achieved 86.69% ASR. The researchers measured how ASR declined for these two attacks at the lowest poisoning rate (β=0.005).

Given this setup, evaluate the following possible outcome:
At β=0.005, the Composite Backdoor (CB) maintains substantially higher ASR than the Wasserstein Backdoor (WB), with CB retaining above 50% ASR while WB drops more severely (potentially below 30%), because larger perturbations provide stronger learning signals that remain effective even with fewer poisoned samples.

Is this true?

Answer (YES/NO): NO